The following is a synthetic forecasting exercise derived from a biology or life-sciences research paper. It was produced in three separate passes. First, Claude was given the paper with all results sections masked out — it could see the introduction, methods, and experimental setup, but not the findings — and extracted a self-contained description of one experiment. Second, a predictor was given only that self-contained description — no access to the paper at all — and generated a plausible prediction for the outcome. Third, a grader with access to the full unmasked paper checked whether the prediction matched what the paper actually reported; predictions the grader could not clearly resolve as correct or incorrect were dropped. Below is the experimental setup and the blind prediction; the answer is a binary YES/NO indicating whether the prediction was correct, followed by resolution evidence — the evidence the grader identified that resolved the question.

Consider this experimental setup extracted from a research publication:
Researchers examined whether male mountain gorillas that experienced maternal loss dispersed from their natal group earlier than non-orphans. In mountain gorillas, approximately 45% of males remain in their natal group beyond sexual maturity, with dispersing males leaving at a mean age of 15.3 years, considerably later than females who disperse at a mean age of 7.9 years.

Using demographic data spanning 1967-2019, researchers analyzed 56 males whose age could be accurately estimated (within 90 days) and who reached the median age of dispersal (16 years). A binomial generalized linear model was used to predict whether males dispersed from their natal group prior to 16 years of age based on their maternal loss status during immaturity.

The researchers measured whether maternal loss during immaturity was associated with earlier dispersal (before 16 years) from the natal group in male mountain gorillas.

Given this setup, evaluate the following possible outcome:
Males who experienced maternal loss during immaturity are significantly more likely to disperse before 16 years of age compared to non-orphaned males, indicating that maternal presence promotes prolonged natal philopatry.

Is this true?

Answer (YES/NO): NO